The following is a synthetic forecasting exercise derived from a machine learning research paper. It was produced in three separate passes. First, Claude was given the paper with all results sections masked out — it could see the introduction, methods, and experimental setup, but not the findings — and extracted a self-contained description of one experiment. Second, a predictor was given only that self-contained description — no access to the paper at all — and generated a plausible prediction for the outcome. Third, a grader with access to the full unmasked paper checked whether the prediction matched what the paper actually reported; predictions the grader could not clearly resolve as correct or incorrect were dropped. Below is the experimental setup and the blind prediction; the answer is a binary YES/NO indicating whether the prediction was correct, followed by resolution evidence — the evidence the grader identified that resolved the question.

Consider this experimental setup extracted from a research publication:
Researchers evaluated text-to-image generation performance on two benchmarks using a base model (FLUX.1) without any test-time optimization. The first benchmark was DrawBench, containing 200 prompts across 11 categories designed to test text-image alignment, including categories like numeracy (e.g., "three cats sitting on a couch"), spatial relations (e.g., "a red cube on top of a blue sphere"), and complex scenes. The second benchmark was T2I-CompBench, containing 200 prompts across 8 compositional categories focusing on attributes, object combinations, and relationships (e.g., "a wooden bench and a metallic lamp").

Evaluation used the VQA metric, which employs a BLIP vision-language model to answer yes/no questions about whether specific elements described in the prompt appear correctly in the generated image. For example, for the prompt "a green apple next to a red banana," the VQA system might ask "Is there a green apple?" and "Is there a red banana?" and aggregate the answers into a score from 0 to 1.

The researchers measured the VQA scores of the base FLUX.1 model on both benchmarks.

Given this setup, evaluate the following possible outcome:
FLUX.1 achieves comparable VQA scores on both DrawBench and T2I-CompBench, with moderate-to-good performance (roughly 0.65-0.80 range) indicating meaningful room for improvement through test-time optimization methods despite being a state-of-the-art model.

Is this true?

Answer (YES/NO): NO